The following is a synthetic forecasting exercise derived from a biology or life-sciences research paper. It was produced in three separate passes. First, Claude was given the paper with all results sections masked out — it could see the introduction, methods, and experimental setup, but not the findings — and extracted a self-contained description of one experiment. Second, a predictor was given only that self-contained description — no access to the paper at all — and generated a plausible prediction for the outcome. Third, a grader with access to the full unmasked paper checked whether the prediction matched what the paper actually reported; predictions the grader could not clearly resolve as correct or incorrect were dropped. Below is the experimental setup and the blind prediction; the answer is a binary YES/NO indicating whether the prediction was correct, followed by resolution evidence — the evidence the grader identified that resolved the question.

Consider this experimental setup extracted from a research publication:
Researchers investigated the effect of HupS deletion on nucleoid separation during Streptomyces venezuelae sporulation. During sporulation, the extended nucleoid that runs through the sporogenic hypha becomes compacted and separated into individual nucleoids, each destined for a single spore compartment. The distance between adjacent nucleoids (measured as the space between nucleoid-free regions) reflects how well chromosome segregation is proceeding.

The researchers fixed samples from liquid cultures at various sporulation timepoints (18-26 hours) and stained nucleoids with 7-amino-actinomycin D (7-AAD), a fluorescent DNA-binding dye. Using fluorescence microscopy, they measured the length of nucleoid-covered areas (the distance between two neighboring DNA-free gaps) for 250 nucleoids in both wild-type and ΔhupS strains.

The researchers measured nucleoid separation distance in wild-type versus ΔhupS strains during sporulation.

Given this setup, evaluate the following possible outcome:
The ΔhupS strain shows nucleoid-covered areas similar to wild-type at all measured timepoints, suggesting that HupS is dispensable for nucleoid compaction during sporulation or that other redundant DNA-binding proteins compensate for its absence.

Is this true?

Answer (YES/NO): NO